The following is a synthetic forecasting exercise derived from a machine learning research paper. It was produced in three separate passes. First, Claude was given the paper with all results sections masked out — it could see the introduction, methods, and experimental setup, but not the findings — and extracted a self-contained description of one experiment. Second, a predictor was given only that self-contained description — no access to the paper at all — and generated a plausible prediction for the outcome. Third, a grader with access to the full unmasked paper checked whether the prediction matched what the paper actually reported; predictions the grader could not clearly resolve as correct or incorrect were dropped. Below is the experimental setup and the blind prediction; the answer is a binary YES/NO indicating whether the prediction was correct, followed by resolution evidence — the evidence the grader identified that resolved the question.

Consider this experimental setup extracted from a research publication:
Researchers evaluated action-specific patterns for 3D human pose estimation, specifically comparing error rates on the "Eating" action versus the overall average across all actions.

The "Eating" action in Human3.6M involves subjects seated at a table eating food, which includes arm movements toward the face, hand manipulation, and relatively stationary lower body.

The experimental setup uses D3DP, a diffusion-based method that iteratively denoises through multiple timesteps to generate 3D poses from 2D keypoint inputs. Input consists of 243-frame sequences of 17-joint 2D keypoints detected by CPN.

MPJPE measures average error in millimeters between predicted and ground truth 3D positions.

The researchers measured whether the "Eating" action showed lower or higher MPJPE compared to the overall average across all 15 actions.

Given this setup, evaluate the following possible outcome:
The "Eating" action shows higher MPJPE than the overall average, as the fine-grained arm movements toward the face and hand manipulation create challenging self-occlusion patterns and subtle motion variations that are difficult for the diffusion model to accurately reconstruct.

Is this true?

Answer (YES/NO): NO